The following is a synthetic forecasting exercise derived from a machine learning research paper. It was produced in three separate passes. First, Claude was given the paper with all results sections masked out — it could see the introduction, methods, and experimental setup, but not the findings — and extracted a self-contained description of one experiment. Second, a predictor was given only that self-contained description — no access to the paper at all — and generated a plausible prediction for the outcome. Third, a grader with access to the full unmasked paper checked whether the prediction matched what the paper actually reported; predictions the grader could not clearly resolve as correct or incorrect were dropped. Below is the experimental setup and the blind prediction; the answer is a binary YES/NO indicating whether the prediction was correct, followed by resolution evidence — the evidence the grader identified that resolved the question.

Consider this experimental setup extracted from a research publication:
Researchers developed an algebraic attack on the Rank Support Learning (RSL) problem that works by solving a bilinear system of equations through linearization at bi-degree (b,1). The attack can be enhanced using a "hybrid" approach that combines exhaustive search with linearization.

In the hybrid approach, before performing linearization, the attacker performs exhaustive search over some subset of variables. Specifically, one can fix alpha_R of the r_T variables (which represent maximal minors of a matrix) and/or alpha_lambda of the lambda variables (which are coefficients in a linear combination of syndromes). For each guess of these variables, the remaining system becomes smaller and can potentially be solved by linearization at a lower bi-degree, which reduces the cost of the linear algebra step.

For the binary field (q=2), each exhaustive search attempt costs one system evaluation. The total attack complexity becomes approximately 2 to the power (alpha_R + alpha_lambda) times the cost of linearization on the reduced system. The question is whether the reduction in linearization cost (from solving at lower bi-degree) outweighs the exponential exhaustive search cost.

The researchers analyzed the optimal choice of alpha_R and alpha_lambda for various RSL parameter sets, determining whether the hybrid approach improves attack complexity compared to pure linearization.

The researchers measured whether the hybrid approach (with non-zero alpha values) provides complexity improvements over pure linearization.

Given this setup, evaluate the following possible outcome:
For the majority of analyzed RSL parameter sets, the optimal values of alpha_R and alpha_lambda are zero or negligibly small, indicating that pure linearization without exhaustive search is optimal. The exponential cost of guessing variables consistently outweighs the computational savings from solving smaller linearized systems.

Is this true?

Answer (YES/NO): NO